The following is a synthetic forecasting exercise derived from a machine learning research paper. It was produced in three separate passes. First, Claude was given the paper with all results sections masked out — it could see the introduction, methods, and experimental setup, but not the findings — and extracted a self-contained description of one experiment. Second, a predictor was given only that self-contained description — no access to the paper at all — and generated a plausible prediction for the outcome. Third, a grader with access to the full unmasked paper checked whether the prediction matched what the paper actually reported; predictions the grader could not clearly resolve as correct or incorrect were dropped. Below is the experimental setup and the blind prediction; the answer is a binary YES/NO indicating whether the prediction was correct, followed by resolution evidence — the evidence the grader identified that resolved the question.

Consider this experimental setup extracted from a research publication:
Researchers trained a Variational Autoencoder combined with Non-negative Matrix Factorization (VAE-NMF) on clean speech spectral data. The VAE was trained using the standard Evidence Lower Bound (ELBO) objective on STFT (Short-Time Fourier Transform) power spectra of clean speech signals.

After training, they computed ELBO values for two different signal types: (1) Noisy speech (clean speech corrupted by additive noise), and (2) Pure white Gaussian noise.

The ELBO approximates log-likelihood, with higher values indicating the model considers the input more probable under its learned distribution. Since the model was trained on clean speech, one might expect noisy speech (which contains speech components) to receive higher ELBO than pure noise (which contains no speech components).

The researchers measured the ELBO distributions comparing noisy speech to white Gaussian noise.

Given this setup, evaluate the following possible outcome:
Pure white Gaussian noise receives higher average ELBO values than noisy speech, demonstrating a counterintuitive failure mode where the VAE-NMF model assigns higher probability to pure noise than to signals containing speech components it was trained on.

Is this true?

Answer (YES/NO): YES